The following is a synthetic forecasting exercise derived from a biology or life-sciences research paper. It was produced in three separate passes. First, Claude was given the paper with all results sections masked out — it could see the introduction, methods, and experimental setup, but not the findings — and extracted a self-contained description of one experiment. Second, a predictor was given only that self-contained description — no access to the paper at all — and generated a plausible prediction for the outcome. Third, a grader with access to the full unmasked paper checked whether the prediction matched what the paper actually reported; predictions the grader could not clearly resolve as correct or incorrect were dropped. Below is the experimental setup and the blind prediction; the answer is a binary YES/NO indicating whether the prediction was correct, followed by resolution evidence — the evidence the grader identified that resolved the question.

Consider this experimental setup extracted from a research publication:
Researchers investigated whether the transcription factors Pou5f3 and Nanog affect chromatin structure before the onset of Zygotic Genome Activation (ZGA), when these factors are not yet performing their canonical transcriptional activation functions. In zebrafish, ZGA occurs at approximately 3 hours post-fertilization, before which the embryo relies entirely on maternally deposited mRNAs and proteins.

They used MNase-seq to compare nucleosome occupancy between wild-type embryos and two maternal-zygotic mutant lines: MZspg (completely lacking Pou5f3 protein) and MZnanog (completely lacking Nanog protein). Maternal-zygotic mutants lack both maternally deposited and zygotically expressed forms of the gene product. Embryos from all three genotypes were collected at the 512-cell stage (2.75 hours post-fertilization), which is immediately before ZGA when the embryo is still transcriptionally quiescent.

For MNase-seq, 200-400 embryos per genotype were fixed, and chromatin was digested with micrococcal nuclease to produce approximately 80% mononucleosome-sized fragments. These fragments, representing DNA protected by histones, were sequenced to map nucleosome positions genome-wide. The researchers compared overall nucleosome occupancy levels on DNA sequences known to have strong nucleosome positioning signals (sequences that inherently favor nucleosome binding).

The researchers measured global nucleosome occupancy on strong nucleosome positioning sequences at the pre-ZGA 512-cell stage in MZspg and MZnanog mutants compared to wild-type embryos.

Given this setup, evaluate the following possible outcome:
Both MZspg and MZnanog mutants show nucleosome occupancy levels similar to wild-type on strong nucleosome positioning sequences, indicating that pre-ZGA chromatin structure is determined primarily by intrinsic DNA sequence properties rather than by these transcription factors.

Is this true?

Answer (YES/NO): NO